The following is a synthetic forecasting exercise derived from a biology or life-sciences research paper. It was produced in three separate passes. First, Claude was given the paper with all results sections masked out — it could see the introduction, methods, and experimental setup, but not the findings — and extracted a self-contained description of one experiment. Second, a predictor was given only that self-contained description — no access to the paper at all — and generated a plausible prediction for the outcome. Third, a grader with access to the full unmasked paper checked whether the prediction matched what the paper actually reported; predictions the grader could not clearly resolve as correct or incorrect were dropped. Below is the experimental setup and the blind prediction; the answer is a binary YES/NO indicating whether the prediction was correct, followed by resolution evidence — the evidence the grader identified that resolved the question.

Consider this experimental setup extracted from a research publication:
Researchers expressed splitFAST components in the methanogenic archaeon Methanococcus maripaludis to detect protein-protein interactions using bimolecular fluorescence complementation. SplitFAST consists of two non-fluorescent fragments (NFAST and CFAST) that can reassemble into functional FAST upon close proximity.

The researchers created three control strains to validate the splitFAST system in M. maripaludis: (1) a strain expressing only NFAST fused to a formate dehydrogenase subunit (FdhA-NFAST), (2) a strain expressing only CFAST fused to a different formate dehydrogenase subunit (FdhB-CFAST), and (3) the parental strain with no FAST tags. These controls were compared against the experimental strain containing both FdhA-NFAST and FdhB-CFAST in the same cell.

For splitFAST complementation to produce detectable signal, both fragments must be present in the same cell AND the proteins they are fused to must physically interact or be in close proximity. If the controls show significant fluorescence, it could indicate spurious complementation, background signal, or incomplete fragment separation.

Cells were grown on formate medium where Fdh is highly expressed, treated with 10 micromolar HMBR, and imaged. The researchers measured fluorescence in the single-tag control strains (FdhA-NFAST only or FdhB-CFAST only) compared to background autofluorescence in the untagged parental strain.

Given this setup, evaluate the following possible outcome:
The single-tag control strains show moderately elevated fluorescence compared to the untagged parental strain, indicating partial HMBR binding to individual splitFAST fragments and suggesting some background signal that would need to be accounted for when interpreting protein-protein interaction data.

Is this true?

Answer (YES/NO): YES